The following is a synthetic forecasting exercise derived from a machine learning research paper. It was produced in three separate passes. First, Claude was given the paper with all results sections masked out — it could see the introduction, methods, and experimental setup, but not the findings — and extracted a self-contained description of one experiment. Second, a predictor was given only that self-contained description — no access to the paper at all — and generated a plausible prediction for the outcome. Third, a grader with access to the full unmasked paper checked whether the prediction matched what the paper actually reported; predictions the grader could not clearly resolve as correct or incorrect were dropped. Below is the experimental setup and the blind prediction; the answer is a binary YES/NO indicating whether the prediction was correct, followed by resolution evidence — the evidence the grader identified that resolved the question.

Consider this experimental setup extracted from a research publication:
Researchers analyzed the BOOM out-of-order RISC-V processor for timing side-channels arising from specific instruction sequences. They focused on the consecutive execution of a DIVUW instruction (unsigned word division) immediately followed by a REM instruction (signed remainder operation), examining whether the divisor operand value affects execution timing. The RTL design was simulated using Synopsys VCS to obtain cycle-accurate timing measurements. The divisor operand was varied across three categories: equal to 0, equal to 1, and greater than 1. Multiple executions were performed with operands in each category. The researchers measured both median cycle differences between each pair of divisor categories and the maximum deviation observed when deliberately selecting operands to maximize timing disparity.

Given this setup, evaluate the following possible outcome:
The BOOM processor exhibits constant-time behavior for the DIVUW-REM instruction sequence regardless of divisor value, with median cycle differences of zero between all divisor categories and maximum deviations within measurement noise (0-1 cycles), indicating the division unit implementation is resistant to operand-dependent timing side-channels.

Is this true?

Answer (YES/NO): NO